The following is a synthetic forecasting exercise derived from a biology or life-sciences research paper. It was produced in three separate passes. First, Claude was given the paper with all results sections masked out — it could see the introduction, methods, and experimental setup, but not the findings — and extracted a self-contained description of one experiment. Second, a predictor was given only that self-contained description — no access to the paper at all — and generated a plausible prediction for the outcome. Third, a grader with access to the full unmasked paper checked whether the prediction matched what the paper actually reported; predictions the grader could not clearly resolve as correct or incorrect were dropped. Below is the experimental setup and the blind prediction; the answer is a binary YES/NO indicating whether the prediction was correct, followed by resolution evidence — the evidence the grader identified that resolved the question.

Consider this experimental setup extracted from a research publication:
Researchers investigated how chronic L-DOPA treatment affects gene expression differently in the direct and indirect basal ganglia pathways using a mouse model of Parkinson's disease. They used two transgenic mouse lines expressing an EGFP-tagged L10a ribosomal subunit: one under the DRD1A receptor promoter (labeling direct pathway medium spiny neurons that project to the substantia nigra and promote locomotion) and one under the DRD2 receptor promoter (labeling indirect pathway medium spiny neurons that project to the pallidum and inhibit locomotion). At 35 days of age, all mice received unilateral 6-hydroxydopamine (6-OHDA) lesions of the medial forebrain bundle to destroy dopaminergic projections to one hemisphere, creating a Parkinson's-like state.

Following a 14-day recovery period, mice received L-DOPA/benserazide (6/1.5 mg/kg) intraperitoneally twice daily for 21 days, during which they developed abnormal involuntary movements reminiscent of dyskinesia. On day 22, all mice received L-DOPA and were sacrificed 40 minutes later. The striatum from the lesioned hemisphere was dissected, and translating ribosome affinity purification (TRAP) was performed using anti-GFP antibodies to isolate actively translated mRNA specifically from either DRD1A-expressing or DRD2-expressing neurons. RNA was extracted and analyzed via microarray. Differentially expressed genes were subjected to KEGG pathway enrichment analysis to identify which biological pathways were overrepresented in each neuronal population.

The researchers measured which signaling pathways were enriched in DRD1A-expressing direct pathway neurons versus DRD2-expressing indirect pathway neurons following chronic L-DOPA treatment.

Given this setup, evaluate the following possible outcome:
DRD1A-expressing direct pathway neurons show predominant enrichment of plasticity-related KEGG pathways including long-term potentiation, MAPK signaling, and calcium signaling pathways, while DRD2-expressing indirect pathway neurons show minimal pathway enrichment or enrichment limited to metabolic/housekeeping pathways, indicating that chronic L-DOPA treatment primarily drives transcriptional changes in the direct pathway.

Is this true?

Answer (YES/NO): NO